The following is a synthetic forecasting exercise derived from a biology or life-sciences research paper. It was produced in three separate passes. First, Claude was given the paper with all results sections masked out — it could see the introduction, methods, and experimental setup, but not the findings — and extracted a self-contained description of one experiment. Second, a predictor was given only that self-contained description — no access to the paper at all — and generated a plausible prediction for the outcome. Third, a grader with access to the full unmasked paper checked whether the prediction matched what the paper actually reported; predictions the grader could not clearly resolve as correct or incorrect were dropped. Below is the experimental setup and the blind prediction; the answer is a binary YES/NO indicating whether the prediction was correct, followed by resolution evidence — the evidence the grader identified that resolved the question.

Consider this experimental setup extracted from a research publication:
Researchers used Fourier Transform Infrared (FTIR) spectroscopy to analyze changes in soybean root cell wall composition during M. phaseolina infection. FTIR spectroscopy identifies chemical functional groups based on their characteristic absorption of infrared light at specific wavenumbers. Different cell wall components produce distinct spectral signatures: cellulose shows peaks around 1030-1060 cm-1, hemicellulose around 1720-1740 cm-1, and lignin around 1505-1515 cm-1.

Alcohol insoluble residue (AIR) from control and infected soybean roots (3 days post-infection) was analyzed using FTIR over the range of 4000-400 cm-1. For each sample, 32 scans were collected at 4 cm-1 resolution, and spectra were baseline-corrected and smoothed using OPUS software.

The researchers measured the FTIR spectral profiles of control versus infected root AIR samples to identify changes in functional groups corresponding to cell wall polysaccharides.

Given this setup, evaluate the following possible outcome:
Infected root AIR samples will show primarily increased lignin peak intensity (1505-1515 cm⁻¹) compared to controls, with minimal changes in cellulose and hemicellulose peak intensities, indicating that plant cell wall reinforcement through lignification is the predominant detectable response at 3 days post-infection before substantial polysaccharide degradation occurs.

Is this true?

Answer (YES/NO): NO